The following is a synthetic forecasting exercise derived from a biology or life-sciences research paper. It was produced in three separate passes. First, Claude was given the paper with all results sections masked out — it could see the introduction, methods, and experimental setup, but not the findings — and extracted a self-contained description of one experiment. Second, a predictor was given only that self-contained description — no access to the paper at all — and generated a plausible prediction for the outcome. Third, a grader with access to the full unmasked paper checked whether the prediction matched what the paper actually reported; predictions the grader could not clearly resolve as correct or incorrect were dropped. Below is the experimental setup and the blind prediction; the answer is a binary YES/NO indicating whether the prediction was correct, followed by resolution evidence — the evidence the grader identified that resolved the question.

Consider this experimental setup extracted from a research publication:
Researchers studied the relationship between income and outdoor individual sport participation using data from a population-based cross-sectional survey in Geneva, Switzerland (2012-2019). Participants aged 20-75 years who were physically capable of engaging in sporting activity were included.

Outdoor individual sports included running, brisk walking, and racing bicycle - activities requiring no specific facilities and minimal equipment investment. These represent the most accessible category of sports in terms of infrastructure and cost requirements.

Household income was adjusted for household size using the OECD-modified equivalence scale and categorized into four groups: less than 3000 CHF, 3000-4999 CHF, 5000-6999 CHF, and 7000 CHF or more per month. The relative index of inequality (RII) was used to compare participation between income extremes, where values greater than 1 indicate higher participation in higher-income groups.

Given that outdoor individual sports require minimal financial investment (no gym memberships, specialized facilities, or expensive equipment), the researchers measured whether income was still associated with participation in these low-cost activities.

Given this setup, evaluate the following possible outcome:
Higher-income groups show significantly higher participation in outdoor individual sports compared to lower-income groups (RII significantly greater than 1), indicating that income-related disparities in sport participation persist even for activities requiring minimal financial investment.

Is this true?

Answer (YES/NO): YES